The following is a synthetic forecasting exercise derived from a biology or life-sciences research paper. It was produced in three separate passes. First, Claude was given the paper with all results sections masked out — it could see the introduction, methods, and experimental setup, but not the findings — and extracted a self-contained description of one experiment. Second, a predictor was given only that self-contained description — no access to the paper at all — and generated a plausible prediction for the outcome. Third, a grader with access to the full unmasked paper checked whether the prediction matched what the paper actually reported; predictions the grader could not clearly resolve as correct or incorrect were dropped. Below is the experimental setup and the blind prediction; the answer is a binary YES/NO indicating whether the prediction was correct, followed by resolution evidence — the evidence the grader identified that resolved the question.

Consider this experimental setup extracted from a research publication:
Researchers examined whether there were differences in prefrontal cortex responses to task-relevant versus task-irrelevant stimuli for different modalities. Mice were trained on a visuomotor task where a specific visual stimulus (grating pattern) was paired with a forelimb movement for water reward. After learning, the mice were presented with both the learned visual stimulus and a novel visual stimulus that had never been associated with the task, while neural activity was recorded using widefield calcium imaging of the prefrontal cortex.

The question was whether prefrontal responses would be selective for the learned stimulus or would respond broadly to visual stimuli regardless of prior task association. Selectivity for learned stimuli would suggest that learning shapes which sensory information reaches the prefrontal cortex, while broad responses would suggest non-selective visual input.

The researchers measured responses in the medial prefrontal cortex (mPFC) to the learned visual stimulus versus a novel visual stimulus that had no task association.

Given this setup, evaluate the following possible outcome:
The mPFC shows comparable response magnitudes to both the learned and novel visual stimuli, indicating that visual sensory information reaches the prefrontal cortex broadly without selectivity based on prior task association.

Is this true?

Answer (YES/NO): NO